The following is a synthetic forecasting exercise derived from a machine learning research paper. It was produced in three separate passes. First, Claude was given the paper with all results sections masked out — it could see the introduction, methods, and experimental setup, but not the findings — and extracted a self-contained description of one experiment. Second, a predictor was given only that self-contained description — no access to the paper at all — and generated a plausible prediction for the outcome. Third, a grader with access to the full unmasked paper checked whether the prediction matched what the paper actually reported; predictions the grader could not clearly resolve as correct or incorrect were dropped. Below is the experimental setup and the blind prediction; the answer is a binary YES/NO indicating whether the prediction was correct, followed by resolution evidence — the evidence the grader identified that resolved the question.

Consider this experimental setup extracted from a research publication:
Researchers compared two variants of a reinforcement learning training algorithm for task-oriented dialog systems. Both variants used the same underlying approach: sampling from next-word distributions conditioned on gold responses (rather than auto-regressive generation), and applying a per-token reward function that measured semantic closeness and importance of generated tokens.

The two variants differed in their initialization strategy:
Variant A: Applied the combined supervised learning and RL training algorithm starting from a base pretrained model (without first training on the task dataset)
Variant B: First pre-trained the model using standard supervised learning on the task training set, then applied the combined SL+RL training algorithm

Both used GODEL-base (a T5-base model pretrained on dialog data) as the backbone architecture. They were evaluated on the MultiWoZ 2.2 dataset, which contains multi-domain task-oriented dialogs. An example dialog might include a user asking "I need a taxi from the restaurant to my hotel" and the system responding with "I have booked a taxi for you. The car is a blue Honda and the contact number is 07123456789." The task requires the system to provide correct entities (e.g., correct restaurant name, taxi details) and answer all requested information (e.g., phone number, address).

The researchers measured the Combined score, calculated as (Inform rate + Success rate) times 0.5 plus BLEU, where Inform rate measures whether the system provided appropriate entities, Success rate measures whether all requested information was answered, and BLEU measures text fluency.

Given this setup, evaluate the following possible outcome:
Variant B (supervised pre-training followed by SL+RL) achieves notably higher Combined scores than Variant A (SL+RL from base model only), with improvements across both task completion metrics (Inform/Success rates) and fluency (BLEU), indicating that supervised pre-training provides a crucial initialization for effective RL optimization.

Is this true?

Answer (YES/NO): NO